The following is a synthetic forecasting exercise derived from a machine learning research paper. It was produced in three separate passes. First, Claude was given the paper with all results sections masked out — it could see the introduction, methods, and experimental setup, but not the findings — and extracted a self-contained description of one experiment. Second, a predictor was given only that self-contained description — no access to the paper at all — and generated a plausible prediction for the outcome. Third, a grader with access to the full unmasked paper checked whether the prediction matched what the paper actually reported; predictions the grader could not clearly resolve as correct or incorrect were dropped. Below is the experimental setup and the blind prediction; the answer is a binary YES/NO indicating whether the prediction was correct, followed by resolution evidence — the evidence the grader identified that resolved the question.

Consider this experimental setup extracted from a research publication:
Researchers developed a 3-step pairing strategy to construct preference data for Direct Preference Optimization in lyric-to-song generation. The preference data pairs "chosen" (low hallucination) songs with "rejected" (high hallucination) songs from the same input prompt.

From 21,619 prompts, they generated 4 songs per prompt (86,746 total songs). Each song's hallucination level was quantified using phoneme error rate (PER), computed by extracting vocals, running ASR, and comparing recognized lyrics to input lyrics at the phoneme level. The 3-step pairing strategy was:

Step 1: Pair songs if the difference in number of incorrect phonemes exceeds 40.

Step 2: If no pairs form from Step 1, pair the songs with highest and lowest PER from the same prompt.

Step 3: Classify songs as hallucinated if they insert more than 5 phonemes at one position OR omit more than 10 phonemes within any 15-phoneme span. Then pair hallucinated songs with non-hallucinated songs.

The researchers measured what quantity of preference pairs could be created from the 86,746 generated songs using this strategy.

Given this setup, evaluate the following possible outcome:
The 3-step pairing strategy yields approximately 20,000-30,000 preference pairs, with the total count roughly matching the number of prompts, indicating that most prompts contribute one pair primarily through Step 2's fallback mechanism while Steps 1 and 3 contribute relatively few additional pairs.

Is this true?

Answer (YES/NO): YES